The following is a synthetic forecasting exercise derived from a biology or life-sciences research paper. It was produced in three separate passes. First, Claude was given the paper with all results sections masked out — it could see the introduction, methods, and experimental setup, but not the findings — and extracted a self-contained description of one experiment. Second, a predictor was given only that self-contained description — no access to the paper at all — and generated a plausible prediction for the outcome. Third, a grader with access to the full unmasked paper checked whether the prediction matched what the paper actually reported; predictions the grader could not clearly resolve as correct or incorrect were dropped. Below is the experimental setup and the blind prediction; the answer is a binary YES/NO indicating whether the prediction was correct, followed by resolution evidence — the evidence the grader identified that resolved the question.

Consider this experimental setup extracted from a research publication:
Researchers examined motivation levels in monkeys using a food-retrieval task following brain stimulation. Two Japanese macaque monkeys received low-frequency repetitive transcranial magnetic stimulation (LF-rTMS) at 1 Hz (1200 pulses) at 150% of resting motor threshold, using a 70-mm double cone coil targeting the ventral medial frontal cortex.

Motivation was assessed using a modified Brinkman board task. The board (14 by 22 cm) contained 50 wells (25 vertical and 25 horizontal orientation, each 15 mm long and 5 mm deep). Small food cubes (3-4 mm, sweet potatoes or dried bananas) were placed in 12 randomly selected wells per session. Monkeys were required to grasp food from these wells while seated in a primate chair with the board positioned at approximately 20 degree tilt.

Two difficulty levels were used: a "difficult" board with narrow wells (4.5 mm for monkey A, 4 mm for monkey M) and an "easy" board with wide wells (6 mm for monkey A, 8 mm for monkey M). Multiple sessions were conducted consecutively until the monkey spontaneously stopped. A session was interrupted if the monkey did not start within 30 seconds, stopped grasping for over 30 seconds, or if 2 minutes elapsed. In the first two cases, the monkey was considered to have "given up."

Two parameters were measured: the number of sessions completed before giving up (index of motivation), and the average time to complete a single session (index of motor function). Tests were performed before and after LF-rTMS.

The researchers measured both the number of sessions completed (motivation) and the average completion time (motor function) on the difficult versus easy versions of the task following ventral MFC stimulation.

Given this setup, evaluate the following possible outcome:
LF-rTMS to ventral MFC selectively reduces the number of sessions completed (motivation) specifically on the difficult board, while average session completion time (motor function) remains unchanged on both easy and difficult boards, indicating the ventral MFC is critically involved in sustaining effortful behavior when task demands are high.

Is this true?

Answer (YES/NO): YES